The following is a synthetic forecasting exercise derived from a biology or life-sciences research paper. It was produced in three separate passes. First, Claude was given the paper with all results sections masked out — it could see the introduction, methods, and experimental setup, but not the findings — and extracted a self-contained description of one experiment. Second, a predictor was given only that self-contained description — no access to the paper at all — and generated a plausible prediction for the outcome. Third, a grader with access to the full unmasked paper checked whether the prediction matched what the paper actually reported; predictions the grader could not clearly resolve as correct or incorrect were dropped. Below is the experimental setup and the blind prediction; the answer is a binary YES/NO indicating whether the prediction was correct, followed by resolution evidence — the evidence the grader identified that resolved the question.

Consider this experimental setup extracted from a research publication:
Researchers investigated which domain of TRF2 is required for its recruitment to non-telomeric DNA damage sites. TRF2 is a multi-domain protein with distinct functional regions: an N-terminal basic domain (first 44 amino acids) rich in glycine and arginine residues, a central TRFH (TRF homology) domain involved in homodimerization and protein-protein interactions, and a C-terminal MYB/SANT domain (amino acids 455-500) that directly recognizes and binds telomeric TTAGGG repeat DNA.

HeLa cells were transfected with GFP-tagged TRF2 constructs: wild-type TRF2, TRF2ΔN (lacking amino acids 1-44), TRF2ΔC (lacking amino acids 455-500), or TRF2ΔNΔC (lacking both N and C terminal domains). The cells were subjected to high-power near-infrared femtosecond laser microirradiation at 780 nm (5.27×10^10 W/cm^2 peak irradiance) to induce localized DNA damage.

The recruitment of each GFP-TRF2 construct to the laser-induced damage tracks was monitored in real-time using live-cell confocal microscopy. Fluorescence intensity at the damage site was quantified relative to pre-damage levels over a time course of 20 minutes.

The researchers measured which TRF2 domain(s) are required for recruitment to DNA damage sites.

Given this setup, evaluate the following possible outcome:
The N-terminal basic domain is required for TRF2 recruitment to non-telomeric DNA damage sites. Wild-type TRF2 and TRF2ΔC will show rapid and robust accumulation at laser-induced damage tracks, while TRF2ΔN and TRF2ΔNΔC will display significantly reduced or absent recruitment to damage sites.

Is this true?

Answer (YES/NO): NO